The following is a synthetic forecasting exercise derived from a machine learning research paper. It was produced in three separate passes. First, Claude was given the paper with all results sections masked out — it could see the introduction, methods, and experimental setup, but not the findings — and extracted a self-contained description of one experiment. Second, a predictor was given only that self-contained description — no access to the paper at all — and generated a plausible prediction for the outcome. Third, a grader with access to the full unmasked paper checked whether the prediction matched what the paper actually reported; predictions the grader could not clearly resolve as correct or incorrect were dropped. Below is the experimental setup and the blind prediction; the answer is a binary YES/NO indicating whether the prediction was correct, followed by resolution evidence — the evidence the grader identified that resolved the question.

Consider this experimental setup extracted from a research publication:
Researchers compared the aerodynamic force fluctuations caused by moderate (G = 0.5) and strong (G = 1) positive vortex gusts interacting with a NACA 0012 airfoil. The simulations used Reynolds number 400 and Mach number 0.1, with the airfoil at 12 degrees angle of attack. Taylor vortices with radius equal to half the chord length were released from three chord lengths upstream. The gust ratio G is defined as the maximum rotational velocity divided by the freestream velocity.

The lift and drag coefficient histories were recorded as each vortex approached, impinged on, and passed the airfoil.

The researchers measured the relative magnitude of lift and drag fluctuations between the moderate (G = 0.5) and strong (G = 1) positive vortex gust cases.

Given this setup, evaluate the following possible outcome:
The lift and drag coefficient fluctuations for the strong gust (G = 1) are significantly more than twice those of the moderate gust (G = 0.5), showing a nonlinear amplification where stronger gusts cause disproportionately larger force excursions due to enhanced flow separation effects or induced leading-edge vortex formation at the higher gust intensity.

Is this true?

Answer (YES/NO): YES